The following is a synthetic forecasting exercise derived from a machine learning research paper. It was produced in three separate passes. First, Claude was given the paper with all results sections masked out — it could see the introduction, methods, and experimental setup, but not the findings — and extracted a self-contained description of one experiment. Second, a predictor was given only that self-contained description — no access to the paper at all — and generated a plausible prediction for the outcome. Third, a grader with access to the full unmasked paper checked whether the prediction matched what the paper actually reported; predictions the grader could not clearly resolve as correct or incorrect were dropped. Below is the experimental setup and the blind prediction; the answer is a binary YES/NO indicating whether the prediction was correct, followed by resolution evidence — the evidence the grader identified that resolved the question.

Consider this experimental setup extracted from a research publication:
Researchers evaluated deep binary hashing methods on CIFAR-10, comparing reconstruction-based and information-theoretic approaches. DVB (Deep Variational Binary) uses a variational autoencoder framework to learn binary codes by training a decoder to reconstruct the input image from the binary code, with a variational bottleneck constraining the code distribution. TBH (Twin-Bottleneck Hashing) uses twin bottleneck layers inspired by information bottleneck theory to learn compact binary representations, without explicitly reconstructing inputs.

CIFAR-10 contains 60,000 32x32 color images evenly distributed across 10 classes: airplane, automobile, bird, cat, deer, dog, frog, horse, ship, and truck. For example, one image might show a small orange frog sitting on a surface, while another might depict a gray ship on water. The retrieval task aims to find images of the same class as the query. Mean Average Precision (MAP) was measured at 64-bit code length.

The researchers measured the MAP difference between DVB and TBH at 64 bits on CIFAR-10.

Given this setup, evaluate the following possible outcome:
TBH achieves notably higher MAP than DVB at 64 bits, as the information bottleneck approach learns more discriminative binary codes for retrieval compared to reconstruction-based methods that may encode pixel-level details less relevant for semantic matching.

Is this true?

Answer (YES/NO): YES